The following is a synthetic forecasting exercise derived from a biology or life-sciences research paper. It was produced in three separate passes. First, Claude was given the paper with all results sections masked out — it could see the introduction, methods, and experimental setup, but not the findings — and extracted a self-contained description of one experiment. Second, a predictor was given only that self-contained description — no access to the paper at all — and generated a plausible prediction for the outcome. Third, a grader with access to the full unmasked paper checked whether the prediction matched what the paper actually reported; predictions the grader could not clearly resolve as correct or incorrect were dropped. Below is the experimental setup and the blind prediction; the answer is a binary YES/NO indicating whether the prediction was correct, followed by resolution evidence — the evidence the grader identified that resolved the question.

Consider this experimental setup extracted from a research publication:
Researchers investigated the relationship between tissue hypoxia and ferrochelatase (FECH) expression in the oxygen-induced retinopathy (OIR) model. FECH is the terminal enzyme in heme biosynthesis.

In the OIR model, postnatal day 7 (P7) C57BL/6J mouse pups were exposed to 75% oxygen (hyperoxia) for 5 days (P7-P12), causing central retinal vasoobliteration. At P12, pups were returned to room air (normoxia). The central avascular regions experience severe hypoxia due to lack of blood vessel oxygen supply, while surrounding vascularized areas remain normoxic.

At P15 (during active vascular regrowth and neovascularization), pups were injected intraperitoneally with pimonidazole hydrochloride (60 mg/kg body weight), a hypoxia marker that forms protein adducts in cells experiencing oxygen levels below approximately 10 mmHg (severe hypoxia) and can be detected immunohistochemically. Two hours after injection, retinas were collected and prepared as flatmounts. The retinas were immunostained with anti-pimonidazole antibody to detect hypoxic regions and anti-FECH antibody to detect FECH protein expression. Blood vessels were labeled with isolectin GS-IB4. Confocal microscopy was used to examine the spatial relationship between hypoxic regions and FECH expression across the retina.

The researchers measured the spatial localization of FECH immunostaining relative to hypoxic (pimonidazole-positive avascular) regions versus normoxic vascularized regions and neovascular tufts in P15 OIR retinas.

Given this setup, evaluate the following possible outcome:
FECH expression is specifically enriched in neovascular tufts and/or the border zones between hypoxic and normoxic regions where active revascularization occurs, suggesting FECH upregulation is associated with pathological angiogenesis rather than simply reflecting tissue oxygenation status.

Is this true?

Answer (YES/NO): YES